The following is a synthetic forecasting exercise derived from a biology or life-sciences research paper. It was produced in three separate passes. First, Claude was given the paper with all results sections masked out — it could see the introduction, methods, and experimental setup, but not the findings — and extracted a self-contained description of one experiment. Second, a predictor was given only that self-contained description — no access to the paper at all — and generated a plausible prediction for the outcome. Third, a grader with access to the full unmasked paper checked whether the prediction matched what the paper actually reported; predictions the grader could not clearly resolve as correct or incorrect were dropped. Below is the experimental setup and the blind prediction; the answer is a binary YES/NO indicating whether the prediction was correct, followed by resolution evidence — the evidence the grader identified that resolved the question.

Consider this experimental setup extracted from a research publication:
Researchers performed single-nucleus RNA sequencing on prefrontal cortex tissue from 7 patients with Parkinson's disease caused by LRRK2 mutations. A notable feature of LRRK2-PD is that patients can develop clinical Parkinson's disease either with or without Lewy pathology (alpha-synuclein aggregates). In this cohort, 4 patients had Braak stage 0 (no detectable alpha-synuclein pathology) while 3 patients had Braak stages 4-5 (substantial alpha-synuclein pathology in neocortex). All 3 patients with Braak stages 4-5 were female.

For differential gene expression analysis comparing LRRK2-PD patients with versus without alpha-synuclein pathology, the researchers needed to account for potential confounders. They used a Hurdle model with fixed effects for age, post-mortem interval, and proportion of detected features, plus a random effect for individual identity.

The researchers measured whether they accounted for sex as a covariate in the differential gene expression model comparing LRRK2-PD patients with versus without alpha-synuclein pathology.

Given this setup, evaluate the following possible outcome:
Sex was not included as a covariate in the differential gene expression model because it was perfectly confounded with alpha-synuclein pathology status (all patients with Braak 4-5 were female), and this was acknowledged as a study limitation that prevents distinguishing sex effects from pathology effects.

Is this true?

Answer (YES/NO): NO